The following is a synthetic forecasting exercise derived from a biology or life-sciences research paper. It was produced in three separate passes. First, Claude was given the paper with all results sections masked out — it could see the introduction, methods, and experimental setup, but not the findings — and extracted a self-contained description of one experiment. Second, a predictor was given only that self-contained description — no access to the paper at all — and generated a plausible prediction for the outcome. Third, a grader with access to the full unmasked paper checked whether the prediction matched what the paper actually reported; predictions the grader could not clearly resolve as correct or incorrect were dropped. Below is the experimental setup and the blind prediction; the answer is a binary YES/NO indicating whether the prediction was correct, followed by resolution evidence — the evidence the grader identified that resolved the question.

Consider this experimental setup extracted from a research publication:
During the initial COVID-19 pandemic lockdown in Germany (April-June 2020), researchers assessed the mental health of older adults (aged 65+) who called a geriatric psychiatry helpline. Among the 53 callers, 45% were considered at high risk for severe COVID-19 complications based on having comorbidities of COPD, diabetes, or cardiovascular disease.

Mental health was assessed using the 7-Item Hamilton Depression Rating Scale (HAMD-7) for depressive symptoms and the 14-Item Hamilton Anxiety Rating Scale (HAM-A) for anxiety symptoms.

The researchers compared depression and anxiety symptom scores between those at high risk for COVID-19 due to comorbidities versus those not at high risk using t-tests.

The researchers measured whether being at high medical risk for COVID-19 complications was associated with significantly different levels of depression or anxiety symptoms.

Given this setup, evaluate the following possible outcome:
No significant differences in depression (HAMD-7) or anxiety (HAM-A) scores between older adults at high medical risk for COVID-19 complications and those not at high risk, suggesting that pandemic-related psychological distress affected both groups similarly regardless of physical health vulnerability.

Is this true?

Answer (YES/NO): YES